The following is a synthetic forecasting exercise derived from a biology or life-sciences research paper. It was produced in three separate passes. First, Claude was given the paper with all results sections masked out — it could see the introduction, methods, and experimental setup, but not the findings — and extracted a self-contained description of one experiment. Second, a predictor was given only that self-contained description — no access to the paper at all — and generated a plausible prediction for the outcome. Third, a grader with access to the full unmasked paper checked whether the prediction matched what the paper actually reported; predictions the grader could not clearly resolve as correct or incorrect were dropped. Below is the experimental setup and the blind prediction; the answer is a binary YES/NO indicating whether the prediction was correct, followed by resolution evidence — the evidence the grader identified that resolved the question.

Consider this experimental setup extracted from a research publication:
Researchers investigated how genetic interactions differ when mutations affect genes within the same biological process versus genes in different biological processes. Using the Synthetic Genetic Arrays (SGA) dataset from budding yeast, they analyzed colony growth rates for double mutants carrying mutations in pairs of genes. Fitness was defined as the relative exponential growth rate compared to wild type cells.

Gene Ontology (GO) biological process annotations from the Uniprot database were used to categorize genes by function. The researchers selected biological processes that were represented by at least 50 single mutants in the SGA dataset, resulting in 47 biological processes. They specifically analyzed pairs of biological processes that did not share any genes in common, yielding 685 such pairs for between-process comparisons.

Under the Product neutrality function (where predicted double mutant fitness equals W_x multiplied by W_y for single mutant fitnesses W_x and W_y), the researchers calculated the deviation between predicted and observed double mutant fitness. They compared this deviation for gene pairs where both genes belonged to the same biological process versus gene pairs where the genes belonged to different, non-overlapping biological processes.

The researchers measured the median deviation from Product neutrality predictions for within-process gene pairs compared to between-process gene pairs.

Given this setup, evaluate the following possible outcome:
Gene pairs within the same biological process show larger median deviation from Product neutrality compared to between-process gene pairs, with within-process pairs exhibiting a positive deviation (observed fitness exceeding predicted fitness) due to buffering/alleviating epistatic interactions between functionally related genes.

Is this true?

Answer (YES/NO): NO